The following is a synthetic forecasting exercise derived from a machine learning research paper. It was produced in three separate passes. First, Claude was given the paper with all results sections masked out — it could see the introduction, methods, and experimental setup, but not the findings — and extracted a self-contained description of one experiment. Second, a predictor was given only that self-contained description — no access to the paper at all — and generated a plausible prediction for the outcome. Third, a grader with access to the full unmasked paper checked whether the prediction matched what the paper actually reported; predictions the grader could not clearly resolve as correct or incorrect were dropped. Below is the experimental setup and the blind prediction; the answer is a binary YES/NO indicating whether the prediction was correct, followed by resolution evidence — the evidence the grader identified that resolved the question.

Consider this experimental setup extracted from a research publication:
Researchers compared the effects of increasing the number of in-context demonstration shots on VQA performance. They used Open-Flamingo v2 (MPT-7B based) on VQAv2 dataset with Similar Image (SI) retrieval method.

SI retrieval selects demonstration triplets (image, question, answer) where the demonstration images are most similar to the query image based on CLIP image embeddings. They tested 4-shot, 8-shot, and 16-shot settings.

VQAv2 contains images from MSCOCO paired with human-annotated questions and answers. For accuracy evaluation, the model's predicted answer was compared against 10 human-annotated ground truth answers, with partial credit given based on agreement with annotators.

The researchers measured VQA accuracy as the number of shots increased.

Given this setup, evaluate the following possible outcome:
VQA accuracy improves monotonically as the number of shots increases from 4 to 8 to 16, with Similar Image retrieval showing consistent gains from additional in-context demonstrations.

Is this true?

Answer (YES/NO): NO